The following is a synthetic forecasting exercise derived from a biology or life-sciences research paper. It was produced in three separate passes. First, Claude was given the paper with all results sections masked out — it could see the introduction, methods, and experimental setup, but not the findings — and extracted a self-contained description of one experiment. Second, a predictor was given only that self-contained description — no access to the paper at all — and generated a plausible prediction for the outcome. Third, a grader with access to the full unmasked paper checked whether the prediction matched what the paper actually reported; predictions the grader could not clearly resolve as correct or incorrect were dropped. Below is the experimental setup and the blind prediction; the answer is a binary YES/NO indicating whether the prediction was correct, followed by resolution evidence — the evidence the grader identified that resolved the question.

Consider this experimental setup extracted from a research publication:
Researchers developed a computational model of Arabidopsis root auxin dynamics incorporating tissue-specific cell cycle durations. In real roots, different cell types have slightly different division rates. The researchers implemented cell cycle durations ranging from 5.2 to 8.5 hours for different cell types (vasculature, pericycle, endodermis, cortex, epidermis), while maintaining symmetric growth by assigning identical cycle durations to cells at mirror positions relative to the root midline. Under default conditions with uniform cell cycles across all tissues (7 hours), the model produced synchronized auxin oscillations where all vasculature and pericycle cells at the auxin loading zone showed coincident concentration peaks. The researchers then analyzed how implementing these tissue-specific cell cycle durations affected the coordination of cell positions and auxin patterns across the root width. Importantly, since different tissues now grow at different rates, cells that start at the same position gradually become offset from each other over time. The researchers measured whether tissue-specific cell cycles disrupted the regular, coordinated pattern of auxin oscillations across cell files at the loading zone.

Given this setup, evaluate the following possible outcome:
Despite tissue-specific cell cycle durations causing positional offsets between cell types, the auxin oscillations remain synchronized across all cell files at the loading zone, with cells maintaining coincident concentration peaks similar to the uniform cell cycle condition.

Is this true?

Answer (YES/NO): YES